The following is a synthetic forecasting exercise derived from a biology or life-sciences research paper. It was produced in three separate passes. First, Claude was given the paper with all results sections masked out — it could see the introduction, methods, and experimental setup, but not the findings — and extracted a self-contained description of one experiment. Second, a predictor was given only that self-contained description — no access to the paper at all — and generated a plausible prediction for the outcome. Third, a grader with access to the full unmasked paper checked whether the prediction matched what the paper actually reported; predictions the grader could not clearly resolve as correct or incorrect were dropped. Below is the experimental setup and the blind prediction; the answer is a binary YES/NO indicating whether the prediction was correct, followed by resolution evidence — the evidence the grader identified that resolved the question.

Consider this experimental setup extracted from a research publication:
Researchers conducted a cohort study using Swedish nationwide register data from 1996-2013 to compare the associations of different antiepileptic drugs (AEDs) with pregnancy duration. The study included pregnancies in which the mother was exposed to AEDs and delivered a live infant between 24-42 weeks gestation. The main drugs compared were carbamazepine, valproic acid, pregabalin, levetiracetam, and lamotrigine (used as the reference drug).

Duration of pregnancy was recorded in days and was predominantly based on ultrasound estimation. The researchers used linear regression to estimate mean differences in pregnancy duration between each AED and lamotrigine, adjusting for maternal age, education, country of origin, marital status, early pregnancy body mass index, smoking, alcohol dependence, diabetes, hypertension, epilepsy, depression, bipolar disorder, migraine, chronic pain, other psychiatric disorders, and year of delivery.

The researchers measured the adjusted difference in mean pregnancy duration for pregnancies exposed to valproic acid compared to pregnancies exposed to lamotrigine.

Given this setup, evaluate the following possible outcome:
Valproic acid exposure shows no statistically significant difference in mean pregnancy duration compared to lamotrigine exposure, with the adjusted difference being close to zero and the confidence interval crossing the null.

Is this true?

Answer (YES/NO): YES